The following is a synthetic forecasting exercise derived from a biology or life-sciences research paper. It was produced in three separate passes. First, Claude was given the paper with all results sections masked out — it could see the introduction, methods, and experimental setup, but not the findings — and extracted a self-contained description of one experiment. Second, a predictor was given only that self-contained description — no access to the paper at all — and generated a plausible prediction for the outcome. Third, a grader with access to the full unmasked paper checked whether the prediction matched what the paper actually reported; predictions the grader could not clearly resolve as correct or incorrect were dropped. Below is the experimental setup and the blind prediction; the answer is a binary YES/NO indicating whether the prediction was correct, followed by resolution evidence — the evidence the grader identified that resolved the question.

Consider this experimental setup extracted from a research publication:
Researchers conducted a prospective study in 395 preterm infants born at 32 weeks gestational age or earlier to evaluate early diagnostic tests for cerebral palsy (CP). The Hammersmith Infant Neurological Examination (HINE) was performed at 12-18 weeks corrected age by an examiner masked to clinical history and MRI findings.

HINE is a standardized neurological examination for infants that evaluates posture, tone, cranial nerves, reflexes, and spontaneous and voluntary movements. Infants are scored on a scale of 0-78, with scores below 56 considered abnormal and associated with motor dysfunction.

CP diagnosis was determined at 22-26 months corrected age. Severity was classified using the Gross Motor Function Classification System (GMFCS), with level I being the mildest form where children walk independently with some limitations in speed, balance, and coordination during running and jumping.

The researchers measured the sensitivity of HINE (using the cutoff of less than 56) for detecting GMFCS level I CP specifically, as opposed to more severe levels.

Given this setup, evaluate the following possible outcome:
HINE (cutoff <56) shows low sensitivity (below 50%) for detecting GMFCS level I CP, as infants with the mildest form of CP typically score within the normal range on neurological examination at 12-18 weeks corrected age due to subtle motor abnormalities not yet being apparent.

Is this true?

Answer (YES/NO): YES